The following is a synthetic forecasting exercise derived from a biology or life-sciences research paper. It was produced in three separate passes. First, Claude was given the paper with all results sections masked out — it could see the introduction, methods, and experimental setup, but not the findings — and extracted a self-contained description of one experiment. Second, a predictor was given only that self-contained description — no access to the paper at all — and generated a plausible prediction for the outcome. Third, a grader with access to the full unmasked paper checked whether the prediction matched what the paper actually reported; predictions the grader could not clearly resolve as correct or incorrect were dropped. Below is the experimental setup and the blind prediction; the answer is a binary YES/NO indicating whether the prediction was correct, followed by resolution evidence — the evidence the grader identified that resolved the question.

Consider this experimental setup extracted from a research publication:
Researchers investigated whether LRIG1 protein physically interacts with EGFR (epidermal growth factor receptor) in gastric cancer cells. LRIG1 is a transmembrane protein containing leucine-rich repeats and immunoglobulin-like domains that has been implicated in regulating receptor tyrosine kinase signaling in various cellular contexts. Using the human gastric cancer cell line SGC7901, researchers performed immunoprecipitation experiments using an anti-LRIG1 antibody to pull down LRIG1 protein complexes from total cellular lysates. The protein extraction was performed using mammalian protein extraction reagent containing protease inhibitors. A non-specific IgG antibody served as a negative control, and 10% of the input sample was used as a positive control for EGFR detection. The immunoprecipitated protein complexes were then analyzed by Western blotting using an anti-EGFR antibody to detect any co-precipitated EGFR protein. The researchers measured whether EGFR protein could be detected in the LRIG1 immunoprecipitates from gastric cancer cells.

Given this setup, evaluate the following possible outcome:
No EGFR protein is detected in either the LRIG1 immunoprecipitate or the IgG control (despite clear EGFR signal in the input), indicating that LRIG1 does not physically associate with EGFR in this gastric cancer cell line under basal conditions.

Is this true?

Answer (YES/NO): NO